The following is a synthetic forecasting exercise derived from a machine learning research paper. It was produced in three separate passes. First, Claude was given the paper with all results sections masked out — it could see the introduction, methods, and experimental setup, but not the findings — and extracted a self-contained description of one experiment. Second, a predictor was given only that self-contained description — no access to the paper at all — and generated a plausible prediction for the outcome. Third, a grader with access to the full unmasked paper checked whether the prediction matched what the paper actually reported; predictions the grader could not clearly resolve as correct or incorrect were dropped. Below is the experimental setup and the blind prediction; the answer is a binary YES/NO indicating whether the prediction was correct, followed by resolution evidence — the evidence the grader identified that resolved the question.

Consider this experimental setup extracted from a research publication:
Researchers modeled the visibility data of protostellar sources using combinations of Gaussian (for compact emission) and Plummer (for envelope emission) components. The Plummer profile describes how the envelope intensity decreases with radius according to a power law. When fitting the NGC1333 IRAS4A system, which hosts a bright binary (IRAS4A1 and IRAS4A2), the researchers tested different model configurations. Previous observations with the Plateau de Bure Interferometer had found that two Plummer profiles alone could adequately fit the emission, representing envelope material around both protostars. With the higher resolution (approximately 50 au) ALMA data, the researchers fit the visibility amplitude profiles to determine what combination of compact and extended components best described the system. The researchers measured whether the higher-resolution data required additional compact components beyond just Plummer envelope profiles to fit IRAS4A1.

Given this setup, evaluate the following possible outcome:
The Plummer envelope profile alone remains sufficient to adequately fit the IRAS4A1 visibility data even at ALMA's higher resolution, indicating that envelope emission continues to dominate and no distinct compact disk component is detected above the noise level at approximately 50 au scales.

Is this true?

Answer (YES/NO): NO